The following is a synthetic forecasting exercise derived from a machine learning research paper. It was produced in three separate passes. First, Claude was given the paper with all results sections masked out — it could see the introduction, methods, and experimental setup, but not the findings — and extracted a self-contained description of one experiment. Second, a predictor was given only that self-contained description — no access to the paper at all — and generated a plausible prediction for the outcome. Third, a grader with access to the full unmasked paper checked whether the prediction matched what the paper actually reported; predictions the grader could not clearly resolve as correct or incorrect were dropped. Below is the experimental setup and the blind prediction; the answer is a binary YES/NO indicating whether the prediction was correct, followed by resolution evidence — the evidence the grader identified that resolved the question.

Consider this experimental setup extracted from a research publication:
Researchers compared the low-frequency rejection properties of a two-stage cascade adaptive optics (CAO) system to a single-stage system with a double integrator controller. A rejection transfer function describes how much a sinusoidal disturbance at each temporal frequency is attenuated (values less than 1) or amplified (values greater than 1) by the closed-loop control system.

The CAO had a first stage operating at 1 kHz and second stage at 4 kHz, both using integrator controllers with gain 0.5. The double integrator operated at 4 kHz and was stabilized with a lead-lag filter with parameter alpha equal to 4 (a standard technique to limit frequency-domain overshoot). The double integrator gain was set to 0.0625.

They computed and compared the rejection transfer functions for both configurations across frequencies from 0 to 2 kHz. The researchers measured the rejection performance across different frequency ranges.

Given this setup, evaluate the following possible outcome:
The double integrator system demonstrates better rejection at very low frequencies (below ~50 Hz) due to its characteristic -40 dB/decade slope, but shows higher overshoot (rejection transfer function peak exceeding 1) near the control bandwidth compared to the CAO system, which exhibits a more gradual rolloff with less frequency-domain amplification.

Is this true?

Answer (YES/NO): NO